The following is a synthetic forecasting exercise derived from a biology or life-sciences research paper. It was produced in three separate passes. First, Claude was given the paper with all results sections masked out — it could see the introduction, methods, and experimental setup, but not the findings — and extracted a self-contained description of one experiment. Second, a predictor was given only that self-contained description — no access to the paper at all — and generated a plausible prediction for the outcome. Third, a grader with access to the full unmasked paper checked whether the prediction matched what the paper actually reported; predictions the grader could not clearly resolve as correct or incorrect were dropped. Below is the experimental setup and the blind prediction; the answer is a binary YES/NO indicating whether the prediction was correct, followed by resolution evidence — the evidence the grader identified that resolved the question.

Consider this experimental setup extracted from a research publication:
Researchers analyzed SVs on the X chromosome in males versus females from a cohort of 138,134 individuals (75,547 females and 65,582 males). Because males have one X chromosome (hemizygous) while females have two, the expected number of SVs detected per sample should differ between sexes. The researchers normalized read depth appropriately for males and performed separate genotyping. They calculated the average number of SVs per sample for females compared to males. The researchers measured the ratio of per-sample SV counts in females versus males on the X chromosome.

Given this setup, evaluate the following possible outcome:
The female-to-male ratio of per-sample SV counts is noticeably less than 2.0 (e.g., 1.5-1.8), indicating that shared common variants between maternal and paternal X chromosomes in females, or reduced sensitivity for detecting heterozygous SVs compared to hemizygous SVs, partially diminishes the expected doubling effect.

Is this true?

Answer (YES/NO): YES